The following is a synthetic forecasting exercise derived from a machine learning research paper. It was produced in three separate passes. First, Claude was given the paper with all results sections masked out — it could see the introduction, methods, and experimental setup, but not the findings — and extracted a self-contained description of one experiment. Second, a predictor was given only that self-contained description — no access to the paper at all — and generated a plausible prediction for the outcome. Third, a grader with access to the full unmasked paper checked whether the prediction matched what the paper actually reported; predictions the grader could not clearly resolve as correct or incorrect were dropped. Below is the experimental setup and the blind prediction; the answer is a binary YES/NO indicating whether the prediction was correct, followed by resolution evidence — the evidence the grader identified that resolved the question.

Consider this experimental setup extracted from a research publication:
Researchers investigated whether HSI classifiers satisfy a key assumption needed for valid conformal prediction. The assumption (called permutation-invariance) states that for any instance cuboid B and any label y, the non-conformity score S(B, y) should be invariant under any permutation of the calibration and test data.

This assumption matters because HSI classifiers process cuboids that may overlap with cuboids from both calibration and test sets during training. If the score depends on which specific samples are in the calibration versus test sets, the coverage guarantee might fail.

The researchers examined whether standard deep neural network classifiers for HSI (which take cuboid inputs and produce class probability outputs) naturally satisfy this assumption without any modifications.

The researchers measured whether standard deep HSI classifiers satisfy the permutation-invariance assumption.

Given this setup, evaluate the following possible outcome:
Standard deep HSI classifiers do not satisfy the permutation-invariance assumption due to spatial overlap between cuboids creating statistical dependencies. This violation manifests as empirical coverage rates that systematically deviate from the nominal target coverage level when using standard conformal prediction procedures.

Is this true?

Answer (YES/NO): NO